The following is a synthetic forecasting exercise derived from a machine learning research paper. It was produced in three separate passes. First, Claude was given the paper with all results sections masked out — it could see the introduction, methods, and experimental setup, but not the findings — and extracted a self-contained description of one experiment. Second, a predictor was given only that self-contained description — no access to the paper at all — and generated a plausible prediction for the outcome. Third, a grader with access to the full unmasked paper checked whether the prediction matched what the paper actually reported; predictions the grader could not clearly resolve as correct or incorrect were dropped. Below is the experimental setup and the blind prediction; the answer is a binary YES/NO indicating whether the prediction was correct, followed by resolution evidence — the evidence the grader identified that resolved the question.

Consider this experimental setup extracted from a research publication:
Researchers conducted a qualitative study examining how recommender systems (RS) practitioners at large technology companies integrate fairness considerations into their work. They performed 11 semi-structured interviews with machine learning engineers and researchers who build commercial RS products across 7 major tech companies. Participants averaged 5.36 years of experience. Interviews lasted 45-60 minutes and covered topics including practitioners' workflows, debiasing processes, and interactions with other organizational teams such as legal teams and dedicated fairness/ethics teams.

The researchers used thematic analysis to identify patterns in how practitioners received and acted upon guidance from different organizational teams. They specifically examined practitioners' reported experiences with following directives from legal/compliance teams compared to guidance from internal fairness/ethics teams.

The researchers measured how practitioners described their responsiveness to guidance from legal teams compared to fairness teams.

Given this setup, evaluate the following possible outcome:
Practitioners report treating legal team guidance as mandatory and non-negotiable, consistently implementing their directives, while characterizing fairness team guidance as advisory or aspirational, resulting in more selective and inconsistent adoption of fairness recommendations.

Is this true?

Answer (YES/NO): YES